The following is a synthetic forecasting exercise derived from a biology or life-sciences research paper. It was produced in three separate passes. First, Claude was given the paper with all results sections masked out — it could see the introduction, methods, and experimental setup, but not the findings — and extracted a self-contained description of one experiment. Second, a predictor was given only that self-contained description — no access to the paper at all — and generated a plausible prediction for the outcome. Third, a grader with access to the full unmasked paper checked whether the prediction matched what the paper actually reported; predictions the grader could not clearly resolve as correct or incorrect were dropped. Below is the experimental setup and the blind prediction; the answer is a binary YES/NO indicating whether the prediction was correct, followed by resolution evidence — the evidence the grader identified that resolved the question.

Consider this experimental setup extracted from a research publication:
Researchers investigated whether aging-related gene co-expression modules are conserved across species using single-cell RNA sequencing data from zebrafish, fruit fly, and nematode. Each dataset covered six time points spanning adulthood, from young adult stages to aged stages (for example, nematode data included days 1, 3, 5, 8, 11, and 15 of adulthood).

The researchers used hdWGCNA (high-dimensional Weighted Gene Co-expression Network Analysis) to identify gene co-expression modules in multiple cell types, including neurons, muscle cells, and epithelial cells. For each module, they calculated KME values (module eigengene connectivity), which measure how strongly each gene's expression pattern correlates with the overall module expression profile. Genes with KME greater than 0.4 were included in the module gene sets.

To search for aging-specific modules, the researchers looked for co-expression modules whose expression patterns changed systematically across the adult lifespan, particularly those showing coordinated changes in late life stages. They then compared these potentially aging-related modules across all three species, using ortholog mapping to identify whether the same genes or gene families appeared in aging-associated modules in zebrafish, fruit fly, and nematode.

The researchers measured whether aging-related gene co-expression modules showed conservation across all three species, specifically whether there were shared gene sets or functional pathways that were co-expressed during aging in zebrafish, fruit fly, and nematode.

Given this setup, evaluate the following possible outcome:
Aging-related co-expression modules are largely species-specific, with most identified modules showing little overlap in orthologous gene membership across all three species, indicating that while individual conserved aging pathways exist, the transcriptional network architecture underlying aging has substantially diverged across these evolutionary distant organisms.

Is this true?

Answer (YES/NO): YES